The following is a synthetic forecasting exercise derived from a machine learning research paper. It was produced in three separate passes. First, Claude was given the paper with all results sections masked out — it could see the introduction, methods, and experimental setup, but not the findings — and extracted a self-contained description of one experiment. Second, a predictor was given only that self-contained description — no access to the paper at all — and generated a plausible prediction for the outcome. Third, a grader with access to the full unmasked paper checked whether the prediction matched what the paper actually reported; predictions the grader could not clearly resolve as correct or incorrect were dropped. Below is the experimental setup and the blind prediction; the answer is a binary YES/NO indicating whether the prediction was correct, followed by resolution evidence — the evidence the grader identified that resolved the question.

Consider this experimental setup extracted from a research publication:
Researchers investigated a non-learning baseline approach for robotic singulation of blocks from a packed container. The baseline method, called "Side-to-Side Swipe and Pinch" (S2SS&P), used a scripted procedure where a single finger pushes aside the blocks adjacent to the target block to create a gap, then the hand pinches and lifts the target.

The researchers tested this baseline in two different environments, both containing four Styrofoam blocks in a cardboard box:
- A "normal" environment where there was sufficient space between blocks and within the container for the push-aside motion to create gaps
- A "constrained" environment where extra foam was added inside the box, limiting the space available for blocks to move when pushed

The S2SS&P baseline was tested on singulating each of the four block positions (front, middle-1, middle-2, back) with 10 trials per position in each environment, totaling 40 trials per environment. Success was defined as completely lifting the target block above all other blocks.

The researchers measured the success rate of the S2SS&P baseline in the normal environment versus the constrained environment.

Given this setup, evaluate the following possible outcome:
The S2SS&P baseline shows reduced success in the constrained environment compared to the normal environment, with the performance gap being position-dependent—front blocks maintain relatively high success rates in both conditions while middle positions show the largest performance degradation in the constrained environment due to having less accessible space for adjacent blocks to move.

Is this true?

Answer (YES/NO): NO